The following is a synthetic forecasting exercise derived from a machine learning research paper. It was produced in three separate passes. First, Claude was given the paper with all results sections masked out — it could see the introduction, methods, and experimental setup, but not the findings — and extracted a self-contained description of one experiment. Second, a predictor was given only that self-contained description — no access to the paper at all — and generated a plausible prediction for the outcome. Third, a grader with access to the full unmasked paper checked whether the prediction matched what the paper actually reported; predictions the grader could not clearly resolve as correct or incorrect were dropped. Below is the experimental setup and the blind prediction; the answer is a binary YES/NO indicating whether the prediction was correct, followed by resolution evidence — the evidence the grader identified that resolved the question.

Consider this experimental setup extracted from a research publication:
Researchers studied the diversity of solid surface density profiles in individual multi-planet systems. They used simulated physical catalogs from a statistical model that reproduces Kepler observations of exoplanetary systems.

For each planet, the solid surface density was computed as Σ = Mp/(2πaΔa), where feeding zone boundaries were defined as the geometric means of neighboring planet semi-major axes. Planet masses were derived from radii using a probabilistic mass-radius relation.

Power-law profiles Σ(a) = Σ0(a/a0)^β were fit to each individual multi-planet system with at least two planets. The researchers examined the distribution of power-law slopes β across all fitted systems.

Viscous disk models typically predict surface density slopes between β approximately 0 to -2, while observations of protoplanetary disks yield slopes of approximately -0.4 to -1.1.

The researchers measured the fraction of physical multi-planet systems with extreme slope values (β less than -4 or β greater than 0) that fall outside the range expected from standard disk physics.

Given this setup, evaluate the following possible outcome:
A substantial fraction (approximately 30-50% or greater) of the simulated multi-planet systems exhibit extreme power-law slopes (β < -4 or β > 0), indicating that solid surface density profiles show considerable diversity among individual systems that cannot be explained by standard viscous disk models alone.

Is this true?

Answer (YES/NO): NO